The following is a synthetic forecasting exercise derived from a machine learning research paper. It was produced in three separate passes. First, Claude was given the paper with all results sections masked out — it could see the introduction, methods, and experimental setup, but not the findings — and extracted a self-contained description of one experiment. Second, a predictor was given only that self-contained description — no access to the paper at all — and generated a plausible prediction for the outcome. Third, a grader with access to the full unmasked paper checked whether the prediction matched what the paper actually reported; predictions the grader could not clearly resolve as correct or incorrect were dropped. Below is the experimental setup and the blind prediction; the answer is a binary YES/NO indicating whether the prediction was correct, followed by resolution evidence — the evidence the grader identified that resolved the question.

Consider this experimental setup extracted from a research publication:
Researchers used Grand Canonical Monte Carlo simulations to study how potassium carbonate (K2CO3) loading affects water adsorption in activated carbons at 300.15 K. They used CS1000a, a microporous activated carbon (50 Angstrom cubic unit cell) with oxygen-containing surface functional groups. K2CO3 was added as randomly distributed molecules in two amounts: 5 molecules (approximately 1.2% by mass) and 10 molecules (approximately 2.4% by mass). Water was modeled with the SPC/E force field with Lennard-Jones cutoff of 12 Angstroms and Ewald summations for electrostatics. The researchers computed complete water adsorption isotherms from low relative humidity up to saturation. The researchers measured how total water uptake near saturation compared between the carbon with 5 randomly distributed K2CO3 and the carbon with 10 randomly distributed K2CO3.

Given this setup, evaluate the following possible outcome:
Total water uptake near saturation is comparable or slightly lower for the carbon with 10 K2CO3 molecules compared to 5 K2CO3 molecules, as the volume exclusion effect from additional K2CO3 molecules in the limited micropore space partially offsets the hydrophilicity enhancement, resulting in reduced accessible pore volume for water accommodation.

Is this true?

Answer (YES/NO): YES